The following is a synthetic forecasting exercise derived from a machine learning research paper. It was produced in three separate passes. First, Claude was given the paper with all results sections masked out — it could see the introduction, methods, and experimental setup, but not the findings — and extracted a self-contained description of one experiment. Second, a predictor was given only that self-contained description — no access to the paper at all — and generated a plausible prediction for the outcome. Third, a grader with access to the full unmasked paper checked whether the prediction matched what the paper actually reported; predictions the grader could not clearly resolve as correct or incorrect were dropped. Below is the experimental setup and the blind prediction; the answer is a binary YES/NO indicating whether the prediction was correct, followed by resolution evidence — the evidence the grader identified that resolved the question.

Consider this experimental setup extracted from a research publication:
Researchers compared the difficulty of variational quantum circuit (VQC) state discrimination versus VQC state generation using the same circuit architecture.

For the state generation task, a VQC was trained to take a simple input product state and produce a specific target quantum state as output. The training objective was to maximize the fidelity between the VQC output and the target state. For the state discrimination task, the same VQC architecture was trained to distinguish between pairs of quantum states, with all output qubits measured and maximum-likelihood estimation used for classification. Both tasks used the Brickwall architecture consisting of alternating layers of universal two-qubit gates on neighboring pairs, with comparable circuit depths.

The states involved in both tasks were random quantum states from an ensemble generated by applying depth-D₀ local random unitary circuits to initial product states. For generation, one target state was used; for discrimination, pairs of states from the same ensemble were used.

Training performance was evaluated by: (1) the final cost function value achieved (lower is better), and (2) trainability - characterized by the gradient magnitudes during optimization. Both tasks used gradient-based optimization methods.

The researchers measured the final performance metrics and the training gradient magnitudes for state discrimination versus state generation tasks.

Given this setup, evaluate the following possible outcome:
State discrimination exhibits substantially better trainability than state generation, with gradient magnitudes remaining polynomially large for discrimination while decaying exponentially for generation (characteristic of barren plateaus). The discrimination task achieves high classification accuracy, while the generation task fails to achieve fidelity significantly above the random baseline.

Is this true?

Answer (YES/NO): NO